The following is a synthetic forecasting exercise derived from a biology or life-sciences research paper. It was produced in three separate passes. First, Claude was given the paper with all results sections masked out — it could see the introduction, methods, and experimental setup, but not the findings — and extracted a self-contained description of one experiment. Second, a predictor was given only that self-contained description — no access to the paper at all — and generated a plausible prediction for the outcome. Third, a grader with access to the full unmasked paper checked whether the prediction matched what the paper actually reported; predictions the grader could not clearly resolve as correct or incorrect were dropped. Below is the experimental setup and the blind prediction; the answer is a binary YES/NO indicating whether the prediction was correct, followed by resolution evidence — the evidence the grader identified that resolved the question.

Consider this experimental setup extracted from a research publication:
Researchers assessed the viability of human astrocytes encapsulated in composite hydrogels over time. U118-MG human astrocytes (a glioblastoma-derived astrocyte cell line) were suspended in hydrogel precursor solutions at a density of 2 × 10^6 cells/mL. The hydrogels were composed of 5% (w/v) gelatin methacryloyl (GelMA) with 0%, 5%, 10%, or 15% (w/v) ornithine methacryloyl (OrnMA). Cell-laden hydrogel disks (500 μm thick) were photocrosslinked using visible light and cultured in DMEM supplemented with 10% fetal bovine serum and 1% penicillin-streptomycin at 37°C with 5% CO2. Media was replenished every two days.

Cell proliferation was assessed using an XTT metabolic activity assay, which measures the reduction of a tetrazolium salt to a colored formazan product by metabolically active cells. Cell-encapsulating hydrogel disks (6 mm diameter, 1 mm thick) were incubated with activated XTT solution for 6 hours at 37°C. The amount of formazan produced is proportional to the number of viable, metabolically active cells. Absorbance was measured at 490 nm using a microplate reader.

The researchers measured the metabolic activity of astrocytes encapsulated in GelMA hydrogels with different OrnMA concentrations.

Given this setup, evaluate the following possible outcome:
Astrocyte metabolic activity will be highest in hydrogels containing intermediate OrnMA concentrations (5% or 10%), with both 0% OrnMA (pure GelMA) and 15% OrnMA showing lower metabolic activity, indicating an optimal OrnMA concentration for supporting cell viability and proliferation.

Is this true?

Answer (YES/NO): NO